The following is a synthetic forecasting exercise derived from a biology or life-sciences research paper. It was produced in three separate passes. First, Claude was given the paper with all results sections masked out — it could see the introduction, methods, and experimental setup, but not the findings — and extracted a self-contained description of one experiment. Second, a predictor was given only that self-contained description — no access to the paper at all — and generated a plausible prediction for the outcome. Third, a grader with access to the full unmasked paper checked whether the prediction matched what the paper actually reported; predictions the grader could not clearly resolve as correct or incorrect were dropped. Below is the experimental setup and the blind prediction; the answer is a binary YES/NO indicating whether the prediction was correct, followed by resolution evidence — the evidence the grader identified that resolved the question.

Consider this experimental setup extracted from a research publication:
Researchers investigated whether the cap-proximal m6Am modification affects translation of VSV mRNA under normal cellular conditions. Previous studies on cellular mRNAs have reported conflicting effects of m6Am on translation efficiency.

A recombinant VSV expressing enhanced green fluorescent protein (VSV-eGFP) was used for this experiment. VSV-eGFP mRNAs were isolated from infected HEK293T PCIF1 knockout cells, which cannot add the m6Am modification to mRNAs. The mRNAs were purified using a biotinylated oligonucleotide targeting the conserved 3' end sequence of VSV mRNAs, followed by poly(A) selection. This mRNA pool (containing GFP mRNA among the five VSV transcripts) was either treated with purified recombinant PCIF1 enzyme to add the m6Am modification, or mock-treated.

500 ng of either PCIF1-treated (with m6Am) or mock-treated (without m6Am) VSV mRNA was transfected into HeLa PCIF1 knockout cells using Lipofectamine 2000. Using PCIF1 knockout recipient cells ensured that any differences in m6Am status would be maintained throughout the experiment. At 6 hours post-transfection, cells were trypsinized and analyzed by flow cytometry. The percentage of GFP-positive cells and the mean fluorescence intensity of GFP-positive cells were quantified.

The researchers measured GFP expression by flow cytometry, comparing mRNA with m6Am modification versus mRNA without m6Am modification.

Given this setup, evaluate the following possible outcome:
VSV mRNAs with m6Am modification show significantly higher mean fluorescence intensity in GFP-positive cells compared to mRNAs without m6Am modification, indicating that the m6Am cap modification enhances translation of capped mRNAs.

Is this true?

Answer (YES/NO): NO